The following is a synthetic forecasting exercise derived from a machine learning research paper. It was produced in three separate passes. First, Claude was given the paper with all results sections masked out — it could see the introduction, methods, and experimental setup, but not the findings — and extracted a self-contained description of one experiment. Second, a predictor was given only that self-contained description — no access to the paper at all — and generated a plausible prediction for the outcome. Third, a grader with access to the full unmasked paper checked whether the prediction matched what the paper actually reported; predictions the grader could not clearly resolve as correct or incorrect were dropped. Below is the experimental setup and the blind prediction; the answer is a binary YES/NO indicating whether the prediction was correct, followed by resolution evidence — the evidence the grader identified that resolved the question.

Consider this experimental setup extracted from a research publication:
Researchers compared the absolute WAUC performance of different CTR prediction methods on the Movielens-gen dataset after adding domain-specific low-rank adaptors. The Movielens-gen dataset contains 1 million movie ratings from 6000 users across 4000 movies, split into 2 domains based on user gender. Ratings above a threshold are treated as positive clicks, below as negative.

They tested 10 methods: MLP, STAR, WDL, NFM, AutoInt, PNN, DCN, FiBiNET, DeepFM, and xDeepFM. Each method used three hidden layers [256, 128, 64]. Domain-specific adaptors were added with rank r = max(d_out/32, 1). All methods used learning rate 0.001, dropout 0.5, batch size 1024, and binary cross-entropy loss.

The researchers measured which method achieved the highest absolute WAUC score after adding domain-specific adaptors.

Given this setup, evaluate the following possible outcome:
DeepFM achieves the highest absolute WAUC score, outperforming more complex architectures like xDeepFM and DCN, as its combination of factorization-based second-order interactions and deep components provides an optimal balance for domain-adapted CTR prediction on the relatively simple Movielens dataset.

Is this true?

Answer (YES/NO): NO